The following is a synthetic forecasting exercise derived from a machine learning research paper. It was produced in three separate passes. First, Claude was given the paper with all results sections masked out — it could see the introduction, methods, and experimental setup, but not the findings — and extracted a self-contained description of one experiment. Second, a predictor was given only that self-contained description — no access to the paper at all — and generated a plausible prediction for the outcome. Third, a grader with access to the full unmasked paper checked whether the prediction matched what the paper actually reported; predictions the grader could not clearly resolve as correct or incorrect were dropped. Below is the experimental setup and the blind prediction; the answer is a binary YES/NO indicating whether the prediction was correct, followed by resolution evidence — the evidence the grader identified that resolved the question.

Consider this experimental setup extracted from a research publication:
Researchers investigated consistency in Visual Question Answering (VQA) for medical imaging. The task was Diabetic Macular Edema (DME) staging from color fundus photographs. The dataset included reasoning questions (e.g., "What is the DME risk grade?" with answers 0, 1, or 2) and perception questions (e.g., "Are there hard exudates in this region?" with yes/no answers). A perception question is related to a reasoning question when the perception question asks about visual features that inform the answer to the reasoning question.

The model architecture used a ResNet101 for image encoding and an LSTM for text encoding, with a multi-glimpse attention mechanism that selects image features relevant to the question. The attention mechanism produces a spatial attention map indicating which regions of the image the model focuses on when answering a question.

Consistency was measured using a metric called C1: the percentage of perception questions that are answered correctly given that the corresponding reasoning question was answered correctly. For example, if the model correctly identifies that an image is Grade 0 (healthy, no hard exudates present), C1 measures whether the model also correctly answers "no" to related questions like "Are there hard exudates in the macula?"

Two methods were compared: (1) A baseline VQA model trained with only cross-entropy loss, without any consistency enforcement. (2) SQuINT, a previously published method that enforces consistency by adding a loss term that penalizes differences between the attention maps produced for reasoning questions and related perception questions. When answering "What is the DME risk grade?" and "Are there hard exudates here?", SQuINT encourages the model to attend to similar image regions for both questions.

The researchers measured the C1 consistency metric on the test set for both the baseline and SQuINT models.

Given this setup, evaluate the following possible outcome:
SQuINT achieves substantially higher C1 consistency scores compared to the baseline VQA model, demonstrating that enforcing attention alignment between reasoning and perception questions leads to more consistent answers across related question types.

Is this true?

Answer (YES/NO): NO